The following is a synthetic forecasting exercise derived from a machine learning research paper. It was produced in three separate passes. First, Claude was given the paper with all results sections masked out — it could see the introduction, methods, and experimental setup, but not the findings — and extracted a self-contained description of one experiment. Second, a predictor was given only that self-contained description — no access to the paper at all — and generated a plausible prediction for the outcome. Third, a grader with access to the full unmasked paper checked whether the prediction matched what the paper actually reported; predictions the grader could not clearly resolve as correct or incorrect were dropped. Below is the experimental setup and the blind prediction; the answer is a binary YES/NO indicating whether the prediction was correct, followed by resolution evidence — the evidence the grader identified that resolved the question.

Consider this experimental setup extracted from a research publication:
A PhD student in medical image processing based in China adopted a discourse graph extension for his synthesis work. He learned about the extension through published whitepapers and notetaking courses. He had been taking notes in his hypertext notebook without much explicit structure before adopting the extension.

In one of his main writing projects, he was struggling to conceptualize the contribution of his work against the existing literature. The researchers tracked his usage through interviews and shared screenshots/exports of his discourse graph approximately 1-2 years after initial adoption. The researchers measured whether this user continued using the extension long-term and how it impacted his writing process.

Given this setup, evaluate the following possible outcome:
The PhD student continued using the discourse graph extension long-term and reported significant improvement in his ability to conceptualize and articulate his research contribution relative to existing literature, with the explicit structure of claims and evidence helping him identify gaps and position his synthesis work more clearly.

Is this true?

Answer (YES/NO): YES